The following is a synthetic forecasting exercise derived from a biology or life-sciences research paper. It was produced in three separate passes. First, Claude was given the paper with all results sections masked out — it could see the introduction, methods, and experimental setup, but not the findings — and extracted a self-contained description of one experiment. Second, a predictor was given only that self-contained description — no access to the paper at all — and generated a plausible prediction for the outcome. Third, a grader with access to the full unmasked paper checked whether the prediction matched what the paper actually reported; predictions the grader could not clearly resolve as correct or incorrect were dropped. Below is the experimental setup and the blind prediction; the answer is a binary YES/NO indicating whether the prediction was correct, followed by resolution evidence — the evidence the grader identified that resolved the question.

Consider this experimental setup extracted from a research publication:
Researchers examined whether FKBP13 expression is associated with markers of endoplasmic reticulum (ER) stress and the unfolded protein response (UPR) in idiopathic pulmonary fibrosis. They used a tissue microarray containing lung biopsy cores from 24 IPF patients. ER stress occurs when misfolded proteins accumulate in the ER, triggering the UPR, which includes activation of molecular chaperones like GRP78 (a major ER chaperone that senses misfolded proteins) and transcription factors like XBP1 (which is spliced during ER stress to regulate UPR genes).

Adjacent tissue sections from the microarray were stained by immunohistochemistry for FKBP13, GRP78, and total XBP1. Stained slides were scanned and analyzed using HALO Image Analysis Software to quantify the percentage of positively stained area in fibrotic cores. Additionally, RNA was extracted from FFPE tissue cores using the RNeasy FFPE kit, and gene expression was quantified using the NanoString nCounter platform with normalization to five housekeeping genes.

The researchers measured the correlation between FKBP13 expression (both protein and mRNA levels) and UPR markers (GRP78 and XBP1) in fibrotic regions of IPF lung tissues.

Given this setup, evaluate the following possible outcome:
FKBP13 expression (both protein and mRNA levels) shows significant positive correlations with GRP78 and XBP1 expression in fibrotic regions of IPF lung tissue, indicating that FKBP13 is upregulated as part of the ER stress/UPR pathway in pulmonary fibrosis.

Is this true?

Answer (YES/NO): YES